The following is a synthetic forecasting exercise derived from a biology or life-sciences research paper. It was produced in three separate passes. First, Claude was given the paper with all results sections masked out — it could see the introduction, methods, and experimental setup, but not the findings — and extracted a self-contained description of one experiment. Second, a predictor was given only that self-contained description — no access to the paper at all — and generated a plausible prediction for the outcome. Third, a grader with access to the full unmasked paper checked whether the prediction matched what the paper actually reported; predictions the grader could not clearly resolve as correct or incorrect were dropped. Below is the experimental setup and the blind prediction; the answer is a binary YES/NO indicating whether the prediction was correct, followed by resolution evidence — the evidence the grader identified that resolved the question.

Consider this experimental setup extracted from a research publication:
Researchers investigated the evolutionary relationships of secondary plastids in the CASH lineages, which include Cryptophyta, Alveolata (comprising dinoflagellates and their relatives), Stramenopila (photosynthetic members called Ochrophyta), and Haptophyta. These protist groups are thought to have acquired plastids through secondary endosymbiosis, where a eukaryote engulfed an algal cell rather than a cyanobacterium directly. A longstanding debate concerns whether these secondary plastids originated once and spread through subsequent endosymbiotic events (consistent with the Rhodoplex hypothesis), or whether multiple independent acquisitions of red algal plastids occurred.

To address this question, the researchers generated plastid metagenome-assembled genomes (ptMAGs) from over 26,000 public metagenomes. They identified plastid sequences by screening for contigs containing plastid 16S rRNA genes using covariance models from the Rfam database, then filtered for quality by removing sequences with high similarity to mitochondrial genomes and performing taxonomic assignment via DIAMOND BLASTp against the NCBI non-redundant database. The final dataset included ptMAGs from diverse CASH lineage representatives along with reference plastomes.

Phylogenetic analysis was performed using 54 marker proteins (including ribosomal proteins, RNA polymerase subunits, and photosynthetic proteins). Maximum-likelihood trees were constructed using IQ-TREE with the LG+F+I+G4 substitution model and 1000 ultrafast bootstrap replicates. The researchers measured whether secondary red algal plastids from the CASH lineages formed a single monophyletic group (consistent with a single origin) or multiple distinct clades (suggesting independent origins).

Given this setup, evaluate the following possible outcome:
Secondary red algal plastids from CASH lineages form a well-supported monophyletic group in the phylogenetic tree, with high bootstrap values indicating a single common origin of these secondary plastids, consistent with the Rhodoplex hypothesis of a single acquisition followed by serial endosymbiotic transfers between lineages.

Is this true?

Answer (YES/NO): NO